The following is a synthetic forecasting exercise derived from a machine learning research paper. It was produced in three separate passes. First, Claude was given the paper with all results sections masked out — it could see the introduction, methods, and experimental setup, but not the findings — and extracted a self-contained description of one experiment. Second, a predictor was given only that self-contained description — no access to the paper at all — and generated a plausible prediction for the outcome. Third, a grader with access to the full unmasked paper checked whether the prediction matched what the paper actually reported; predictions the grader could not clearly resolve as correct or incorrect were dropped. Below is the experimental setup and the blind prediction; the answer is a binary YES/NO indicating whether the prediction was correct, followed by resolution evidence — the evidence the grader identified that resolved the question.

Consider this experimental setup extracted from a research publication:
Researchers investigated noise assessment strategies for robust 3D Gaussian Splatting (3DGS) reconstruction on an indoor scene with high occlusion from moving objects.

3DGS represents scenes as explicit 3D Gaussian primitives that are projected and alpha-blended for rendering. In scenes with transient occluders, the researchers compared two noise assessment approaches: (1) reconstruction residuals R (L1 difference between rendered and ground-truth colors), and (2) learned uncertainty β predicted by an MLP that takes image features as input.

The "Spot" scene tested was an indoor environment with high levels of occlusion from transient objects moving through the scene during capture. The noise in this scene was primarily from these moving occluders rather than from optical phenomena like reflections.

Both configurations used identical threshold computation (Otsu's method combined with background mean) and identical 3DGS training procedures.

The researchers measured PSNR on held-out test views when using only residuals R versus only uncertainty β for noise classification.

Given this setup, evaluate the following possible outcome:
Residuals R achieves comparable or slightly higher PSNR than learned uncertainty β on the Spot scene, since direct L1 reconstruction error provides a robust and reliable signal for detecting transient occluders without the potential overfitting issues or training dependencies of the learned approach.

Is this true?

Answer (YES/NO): NO